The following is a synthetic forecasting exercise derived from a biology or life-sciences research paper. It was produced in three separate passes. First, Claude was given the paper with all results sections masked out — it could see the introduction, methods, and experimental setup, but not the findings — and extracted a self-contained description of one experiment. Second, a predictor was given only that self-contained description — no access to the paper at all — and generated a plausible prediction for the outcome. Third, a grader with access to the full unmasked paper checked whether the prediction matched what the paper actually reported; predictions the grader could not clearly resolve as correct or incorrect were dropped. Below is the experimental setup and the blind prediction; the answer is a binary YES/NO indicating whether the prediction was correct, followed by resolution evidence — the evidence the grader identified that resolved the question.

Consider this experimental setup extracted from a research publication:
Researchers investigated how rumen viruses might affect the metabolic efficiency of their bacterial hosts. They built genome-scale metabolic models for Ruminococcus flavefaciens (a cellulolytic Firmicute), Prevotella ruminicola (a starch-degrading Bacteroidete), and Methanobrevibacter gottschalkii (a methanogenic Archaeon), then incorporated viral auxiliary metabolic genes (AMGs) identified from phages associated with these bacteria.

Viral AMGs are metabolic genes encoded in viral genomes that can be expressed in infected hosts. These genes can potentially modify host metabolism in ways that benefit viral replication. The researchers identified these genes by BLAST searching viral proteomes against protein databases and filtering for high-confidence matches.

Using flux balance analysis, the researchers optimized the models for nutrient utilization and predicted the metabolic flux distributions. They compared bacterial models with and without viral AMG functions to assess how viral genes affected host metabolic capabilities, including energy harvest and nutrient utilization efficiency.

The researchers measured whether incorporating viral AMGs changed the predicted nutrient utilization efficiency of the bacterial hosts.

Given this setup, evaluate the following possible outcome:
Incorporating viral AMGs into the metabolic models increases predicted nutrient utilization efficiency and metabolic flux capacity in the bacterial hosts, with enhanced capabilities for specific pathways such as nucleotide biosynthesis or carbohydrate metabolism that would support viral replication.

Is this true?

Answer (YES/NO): YES